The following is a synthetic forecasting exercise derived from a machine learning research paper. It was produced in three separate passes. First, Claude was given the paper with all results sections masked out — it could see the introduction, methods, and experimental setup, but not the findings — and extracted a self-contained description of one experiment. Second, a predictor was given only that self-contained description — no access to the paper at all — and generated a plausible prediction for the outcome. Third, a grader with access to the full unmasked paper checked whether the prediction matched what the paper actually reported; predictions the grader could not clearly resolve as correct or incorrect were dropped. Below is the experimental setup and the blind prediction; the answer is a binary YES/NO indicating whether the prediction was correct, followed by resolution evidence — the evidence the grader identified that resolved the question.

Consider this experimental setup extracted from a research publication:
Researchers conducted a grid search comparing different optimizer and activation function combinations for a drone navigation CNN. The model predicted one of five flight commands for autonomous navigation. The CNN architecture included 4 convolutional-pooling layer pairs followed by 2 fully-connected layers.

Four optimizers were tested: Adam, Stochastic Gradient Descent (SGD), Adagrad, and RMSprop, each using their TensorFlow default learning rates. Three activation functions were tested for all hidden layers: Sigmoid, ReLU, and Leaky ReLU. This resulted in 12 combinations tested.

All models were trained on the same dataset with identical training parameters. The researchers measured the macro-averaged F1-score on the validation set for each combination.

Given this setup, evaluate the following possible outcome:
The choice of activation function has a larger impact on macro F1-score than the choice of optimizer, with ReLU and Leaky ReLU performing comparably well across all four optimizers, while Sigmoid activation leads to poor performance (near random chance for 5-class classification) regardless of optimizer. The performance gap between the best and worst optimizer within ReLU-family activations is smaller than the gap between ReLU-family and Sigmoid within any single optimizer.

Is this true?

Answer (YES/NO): NO